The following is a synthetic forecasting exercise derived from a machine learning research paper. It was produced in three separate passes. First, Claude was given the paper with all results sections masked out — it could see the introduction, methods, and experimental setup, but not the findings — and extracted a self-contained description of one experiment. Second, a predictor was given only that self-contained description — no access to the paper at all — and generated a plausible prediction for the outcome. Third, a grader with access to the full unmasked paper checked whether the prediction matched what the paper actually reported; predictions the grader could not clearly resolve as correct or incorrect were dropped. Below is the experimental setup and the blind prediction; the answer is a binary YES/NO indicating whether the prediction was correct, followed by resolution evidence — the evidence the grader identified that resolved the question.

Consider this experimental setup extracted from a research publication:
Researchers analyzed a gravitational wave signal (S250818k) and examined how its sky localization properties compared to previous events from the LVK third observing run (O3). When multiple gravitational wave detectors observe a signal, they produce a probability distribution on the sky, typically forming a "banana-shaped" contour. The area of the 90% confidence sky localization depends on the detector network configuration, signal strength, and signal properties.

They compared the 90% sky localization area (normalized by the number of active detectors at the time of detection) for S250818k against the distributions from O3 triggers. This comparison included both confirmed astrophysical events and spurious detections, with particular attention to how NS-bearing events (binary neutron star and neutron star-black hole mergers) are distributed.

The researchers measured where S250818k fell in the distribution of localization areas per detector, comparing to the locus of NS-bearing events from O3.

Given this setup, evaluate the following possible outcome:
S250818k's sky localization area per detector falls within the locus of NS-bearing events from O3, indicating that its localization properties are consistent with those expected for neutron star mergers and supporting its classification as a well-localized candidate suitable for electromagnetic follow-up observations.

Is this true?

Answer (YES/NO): YES